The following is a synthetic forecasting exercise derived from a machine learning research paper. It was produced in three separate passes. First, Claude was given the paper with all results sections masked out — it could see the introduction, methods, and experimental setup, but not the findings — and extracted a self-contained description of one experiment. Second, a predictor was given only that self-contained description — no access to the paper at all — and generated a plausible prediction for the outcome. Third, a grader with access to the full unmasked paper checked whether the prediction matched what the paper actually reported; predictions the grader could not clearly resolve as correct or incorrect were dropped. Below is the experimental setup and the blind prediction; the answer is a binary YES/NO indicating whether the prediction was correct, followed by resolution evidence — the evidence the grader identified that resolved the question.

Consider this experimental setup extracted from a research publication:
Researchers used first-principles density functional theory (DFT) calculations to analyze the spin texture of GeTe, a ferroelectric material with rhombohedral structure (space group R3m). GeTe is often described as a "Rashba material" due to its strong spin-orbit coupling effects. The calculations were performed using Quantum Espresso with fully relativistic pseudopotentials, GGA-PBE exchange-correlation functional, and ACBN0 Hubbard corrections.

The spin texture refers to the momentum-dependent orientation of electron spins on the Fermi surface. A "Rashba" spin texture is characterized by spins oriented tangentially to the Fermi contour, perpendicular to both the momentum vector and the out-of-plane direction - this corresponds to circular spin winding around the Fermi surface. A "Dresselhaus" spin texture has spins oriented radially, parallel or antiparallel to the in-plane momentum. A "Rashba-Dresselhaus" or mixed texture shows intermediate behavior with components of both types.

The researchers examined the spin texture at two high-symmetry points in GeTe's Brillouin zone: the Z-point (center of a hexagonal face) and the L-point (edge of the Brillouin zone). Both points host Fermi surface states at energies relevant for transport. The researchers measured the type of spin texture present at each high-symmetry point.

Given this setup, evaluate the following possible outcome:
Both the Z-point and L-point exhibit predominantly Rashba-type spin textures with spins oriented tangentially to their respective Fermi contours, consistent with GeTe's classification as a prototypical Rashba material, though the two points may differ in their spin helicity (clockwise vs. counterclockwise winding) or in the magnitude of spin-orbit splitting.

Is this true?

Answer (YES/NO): NO